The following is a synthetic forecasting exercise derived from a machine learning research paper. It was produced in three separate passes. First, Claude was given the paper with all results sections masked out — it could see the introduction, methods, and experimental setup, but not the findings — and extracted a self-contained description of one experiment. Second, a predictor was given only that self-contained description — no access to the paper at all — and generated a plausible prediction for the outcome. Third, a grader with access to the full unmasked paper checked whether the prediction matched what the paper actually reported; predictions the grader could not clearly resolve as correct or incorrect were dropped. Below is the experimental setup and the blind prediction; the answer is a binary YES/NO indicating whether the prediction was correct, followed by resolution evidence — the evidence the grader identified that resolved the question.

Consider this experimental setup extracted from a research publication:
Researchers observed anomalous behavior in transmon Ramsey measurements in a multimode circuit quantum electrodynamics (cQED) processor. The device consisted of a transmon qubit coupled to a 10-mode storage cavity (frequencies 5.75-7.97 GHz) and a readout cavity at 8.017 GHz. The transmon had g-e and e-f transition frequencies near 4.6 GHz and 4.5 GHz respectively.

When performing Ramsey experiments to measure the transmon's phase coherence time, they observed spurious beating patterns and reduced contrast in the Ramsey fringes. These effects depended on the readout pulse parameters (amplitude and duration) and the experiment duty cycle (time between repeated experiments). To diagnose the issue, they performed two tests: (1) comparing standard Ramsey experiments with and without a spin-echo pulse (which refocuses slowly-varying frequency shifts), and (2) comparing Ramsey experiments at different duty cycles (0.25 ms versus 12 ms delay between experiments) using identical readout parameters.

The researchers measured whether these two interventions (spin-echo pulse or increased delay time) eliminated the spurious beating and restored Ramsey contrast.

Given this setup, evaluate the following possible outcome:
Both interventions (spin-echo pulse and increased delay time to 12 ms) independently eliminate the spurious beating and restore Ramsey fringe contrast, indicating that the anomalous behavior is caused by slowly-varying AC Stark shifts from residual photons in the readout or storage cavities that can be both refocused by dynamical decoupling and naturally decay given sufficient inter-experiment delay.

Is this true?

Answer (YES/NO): NO